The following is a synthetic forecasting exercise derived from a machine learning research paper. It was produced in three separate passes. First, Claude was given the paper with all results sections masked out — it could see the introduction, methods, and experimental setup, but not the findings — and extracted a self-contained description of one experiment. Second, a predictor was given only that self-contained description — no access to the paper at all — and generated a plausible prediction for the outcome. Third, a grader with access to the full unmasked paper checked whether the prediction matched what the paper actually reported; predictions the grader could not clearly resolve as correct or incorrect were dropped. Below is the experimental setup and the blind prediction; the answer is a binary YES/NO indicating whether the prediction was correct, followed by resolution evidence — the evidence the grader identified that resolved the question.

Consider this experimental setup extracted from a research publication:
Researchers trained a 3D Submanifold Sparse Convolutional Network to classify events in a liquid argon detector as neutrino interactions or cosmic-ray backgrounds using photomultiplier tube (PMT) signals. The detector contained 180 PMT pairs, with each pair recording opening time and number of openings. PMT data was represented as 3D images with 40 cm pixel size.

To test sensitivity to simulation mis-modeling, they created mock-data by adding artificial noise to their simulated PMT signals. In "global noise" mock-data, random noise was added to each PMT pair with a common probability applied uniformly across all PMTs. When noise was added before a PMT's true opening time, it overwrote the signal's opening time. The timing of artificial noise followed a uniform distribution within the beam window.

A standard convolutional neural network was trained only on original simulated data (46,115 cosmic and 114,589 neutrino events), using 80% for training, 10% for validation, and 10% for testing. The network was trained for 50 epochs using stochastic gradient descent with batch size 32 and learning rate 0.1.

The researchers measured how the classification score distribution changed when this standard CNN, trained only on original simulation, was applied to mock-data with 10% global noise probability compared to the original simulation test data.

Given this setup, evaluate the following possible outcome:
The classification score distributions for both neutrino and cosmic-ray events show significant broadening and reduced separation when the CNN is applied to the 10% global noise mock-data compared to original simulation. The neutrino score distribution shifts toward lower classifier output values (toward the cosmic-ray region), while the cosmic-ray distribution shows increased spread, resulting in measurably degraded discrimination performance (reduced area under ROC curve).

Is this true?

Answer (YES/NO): NO